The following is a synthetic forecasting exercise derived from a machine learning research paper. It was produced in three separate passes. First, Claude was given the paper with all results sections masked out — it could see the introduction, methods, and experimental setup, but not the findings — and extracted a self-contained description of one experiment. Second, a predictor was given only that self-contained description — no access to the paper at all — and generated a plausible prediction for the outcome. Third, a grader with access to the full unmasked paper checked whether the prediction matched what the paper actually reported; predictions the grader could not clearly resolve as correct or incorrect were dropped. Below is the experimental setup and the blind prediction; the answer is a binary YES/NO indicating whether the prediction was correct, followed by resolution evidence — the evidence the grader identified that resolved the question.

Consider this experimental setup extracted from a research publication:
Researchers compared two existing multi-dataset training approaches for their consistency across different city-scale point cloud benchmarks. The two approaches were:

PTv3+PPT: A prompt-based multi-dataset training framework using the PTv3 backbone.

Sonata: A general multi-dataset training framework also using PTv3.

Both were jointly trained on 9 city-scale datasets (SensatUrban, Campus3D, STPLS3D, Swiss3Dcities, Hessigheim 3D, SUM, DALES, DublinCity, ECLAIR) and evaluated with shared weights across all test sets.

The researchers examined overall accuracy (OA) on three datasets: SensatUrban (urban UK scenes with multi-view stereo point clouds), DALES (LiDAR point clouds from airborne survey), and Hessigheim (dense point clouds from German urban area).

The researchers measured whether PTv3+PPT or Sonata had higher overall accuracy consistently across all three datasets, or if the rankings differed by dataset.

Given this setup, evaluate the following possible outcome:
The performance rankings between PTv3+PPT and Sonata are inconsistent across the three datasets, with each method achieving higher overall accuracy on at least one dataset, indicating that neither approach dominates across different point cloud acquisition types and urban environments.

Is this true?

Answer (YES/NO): YES